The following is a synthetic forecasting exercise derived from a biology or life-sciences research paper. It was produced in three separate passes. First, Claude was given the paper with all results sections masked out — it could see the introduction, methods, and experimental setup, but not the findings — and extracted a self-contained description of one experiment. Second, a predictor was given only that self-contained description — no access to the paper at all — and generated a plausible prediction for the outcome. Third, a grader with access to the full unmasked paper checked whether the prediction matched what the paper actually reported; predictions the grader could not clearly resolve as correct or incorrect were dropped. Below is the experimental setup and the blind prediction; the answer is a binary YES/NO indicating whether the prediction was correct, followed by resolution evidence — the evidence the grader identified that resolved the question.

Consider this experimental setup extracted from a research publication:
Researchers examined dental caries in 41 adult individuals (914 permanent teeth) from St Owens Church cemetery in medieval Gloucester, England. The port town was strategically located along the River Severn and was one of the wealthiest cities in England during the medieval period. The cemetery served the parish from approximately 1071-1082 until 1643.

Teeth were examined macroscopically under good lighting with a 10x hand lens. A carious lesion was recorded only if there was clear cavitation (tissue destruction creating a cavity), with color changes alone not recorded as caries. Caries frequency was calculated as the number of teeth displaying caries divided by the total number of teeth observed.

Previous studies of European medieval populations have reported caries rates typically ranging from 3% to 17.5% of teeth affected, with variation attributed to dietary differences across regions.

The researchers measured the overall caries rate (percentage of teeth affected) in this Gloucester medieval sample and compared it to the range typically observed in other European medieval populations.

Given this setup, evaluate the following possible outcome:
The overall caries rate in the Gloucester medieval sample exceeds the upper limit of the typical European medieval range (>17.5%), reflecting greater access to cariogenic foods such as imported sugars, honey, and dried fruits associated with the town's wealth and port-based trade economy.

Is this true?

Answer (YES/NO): YES